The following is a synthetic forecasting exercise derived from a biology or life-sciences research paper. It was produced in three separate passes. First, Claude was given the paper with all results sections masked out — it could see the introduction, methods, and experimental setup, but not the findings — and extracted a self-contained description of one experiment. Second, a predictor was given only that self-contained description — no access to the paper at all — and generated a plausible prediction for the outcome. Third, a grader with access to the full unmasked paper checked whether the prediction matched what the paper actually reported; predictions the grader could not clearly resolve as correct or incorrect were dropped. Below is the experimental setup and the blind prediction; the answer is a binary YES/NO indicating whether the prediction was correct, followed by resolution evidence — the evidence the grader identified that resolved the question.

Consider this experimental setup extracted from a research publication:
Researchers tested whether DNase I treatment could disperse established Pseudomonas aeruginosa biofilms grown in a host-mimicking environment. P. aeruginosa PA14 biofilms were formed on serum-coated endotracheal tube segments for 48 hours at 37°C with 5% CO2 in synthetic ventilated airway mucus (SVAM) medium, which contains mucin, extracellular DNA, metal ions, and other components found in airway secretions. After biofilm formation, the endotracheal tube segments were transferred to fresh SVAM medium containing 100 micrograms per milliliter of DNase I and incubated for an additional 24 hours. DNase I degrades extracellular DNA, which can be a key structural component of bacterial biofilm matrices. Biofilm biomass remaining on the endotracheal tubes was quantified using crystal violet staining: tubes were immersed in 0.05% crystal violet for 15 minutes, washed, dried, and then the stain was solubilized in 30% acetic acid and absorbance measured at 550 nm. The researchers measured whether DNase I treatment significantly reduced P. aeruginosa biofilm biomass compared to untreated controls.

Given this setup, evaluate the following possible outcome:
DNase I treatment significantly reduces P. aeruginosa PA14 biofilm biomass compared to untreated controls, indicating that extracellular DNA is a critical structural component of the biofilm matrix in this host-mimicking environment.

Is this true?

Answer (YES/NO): NO